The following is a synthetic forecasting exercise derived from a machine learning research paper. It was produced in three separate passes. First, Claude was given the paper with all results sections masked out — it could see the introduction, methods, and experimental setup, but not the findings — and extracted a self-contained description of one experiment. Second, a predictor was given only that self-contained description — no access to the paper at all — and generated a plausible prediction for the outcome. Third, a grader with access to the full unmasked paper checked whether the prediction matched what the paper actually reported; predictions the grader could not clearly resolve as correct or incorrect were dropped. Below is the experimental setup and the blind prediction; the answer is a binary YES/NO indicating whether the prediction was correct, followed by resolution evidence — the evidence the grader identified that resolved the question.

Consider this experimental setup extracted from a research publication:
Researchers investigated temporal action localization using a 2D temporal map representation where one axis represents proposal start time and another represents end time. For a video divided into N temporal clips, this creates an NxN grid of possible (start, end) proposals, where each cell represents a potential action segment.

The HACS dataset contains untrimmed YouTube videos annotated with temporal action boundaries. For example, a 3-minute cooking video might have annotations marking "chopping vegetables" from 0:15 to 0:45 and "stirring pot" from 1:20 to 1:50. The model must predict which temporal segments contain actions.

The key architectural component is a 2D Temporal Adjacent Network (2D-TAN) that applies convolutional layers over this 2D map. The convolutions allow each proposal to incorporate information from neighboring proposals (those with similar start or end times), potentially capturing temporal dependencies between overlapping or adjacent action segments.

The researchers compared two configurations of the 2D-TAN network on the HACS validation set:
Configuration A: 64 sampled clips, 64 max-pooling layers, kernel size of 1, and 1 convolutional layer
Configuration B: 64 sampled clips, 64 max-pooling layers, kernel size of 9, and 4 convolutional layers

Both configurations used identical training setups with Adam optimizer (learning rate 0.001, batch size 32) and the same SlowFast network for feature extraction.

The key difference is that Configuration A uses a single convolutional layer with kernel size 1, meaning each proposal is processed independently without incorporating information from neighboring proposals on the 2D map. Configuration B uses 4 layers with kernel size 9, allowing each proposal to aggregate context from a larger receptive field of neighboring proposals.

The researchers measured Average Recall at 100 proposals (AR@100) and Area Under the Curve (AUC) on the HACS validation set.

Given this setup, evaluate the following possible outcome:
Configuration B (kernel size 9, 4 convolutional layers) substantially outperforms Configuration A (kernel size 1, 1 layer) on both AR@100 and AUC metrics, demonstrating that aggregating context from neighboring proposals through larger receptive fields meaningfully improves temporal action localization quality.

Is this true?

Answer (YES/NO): YES